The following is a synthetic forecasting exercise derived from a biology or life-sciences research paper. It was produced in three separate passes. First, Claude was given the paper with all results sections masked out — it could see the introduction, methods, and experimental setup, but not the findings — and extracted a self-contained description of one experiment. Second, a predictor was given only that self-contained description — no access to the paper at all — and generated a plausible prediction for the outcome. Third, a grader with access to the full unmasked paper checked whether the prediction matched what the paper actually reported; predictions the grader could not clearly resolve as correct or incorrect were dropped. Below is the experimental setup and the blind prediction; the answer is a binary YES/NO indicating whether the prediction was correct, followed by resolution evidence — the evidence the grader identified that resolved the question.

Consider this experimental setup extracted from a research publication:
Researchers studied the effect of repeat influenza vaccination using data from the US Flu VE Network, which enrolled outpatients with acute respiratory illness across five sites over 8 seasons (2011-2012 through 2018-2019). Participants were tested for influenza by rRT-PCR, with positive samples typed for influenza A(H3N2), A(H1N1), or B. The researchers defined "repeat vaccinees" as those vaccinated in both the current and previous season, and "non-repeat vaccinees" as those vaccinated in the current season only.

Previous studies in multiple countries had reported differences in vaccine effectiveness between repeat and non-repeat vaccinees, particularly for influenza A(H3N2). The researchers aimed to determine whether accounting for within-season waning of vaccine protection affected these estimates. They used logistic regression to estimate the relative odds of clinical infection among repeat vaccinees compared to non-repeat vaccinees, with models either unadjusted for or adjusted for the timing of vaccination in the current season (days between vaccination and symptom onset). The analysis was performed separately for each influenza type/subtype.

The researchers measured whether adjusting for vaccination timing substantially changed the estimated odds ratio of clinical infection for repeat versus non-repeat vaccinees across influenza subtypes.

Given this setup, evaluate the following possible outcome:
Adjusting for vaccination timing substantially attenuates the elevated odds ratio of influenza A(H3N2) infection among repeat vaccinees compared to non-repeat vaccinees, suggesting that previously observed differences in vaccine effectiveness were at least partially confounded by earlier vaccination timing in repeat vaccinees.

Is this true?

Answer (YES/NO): NO